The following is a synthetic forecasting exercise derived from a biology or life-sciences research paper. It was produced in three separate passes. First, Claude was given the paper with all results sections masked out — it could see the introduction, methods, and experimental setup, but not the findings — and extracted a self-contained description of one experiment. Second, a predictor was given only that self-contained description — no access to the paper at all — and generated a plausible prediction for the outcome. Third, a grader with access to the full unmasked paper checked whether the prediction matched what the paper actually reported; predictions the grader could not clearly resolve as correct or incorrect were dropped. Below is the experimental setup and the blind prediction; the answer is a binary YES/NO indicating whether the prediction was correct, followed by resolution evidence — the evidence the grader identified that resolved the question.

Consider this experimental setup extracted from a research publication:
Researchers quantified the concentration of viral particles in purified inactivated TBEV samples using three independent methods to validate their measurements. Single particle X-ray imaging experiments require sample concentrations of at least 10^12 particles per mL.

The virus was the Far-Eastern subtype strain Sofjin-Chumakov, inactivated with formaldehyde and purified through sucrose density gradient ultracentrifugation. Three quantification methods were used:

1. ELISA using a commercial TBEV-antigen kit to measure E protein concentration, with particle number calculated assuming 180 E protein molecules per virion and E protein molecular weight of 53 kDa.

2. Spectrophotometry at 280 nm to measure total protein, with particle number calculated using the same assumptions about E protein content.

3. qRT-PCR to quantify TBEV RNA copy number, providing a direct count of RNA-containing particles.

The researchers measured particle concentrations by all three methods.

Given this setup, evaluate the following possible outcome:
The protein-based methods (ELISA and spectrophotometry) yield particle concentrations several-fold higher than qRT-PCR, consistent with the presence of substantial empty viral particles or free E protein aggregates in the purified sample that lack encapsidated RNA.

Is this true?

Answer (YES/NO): NO